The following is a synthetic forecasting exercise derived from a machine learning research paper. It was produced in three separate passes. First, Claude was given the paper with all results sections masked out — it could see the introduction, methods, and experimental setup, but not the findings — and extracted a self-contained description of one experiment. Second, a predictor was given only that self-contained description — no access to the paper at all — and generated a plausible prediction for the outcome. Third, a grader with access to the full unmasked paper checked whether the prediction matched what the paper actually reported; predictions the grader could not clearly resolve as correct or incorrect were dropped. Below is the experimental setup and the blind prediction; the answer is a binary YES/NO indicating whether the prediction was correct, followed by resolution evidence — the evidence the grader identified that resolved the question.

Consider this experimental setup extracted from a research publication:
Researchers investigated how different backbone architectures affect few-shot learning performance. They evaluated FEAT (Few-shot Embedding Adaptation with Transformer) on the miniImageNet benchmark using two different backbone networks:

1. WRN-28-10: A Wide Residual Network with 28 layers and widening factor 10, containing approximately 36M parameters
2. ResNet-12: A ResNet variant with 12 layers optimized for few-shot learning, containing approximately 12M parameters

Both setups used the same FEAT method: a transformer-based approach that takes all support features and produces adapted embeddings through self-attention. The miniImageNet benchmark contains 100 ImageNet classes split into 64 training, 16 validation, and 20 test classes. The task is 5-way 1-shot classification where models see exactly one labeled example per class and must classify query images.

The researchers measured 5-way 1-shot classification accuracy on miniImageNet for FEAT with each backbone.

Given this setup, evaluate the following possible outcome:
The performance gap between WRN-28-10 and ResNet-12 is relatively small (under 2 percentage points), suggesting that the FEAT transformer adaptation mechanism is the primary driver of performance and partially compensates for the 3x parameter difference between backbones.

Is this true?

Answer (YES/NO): NO